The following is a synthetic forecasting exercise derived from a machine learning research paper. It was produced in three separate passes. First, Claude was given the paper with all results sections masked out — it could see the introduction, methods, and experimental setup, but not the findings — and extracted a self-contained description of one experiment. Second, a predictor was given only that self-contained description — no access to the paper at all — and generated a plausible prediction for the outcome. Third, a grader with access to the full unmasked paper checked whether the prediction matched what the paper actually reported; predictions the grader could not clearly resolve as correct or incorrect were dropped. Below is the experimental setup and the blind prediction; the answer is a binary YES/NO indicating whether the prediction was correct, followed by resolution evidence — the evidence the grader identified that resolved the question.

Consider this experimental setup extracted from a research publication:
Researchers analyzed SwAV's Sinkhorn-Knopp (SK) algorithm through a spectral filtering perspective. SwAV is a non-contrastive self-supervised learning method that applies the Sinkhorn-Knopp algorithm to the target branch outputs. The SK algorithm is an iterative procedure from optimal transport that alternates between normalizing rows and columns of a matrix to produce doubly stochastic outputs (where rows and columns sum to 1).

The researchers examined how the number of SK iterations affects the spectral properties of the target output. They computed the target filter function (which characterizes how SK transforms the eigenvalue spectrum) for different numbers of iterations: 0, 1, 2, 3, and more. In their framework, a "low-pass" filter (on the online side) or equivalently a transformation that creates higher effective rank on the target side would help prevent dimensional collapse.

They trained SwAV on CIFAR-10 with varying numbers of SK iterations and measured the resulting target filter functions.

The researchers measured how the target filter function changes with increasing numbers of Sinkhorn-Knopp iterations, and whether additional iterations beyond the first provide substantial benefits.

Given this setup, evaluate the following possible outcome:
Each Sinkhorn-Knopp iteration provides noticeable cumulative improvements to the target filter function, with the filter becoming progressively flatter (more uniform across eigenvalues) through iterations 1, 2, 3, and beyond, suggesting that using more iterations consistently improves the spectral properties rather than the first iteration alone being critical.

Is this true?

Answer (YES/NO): NO